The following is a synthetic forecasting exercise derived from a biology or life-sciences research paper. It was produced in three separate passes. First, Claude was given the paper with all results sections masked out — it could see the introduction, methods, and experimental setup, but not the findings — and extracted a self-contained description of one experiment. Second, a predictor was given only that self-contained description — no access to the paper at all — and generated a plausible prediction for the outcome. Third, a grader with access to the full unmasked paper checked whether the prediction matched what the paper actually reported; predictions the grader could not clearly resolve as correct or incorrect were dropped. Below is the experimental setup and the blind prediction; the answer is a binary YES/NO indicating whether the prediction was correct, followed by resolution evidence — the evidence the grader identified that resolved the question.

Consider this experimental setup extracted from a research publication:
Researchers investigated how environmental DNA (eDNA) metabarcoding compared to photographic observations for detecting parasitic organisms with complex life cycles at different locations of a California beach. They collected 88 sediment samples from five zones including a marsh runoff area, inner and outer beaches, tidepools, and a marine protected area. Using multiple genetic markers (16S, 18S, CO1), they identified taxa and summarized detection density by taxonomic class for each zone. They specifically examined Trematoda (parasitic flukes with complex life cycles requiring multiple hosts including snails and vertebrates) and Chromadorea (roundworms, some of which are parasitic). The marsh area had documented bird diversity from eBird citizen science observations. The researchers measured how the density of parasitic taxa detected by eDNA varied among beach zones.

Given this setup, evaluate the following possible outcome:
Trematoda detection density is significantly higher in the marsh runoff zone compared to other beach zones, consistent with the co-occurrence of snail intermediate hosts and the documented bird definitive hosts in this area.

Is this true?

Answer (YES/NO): YES